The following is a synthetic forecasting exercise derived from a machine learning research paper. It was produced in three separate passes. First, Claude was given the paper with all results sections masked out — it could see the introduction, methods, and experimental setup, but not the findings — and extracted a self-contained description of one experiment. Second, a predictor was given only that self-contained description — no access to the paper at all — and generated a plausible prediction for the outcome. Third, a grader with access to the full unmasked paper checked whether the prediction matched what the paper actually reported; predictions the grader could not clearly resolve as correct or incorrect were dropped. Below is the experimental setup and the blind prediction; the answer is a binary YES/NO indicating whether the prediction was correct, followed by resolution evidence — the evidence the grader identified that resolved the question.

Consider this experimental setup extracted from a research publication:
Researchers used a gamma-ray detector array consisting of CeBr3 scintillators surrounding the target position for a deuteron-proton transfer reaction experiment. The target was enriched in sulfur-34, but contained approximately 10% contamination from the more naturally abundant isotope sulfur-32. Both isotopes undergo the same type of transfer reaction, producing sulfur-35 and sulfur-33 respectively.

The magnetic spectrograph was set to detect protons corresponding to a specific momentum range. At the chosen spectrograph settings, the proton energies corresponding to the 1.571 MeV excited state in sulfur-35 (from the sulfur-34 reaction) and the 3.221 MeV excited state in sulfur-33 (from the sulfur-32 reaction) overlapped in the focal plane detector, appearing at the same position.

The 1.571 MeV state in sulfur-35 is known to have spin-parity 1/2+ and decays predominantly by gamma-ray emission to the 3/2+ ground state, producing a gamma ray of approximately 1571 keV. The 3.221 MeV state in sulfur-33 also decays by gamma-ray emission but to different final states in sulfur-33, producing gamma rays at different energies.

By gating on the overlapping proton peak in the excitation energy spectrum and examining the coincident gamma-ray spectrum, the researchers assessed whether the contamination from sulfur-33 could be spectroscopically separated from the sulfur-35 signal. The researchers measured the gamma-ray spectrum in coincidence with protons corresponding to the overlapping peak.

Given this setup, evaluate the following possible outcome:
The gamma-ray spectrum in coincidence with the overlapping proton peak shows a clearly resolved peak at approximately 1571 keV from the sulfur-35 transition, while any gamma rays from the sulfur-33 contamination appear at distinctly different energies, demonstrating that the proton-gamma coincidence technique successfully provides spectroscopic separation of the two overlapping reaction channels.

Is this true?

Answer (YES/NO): YES